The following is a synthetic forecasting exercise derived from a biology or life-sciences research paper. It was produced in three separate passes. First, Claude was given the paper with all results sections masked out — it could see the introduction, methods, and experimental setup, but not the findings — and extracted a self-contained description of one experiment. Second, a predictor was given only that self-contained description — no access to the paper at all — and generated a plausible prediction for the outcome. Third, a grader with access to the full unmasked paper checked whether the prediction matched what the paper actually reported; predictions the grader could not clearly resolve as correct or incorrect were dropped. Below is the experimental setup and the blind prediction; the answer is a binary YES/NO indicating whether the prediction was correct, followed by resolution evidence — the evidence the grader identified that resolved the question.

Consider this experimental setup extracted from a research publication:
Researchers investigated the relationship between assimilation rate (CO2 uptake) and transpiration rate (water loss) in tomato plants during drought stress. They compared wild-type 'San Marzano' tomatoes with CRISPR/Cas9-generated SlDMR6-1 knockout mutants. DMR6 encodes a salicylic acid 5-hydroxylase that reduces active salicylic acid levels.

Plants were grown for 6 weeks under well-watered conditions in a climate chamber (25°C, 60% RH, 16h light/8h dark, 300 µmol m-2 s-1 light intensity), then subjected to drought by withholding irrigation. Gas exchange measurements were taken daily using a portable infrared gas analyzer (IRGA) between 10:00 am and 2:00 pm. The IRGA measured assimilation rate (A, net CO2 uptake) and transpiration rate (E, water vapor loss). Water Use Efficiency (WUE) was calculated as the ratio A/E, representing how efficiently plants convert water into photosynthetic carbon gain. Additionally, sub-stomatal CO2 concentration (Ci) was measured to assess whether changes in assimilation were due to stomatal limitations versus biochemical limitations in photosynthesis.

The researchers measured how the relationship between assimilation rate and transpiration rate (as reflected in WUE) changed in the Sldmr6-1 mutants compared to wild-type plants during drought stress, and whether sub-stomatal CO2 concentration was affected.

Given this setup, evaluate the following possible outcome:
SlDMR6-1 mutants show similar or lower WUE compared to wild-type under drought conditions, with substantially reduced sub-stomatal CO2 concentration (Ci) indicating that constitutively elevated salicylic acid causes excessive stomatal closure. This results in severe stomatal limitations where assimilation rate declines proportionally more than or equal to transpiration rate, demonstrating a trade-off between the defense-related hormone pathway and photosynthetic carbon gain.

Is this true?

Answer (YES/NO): NO